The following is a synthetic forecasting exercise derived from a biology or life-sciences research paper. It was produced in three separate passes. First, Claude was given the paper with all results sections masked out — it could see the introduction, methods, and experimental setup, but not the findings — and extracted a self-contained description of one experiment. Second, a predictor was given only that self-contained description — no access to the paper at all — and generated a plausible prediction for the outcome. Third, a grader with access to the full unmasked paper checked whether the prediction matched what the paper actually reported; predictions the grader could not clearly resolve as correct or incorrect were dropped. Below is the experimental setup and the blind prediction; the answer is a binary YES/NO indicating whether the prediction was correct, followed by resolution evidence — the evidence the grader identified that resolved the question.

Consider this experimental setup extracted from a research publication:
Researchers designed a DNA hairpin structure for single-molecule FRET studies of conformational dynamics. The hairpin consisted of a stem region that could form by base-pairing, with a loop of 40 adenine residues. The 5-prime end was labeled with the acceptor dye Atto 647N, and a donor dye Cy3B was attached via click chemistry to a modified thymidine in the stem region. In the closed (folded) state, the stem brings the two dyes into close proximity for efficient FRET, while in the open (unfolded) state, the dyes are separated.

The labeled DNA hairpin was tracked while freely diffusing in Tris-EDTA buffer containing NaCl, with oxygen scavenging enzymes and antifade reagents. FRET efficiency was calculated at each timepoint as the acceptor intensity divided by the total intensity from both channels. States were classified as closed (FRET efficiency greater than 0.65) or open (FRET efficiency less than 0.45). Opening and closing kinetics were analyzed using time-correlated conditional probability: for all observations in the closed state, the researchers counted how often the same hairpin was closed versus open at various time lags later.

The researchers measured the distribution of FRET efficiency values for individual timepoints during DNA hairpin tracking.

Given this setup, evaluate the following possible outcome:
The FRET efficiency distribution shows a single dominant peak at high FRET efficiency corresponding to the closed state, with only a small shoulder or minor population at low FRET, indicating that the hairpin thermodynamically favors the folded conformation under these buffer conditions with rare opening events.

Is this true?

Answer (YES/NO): NO